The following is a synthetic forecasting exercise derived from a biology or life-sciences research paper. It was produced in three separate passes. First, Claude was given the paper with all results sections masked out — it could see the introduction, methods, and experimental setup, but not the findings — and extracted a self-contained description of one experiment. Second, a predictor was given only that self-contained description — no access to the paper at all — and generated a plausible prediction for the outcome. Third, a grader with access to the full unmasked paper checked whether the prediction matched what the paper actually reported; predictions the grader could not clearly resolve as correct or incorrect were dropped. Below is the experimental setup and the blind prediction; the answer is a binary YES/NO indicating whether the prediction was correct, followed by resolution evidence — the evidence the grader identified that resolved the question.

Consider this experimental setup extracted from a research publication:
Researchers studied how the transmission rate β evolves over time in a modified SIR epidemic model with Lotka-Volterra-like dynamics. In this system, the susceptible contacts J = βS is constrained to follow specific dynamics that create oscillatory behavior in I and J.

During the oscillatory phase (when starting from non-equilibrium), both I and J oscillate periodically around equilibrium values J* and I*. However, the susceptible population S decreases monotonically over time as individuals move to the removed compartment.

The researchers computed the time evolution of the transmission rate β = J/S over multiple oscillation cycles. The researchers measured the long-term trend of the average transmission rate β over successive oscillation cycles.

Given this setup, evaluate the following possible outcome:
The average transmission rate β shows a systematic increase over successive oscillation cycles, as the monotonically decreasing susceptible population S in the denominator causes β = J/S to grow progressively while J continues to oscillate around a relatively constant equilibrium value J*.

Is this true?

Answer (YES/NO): YES